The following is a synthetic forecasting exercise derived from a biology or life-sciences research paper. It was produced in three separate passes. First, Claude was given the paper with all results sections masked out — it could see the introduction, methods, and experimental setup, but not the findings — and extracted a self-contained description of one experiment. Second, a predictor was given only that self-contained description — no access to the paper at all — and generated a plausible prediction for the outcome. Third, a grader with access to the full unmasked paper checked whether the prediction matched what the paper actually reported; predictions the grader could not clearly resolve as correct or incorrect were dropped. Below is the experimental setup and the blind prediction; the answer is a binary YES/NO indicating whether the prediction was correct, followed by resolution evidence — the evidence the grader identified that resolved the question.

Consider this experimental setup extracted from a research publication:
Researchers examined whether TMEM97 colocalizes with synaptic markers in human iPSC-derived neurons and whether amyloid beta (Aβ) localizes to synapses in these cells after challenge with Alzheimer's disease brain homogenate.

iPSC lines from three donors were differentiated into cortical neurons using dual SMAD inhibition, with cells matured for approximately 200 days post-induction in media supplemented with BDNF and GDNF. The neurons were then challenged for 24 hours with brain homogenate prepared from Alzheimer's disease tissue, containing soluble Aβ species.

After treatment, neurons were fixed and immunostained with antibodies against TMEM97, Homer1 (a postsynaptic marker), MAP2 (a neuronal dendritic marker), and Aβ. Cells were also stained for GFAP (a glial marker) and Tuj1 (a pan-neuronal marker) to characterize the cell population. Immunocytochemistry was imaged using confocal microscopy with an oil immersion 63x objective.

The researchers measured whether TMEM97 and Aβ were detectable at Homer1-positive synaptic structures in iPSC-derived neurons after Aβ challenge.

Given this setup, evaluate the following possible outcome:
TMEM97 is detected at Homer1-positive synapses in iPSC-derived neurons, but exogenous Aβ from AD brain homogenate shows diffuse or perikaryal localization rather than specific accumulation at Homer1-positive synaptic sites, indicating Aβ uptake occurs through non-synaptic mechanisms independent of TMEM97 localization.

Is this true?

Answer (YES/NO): NO